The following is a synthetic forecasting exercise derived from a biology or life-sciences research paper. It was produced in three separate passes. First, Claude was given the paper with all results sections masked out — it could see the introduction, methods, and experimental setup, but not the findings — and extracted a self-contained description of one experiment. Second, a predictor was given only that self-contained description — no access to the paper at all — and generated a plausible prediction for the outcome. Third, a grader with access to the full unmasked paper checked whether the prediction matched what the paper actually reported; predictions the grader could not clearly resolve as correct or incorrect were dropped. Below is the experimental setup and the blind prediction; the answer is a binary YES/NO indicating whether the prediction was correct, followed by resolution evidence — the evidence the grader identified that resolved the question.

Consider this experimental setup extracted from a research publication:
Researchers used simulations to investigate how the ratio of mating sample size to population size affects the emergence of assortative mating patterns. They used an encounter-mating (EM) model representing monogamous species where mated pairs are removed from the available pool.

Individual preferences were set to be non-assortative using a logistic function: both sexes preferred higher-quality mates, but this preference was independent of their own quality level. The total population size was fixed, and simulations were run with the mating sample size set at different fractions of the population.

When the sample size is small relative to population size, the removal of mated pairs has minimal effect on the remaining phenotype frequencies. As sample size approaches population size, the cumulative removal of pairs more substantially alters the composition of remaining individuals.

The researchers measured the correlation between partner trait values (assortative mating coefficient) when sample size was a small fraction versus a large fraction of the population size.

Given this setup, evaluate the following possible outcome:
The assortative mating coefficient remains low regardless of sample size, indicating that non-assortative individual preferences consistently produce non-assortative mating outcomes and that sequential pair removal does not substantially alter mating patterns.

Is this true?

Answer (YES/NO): NO